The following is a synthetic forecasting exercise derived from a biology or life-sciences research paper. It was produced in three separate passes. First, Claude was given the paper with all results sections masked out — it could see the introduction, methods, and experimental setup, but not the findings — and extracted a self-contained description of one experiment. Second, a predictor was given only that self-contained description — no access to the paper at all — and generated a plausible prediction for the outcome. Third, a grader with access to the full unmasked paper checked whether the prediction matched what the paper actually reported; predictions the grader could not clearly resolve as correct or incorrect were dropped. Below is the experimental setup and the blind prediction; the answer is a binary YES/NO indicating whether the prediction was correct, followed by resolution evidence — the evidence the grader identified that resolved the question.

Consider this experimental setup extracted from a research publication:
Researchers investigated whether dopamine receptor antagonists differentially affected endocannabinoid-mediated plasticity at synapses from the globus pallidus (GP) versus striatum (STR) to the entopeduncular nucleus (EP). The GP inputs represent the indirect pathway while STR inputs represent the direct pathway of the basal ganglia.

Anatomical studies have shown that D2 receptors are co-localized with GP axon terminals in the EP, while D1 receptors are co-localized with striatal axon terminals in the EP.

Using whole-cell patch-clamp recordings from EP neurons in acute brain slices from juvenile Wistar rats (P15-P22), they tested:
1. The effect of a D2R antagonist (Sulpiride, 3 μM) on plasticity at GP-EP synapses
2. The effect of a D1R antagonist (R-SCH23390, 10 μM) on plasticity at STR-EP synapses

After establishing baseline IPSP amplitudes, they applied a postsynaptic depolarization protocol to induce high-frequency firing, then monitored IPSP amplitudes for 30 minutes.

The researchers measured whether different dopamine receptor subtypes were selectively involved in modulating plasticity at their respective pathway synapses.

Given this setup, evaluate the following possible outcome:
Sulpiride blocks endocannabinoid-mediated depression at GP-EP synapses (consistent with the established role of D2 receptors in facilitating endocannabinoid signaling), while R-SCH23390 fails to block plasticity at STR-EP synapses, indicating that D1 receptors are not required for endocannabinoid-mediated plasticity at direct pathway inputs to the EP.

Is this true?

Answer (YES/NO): NO